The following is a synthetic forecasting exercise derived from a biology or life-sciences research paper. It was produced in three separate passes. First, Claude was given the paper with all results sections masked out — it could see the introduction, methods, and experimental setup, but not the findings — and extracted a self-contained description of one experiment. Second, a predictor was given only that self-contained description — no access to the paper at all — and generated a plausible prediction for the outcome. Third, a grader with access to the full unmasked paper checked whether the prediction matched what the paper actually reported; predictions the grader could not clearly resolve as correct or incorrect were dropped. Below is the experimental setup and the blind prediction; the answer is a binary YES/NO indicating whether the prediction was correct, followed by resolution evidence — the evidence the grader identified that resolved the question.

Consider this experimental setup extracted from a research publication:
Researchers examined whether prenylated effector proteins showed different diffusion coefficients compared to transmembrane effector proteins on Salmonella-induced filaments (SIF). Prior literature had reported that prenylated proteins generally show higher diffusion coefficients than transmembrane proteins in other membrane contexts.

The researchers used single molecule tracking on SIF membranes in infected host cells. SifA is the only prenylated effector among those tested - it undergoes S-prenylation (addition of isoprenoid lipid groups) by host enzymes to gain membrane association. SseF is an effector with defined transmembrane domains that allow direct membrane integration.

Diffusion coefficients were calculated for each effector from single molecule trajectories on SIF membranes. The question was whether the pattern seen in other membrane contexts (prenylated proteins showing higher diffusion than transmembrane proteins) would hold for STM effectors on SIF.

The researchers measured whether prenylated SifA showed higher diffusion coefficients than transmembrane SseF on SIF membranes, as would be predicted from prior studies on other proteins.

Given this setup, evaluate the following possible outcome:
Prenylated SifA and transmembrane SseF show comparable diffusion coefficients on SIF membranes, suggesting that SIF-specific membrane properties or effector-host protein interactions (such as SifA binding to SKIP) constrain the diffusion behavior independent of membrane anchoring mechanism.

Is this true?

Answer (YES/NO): NO